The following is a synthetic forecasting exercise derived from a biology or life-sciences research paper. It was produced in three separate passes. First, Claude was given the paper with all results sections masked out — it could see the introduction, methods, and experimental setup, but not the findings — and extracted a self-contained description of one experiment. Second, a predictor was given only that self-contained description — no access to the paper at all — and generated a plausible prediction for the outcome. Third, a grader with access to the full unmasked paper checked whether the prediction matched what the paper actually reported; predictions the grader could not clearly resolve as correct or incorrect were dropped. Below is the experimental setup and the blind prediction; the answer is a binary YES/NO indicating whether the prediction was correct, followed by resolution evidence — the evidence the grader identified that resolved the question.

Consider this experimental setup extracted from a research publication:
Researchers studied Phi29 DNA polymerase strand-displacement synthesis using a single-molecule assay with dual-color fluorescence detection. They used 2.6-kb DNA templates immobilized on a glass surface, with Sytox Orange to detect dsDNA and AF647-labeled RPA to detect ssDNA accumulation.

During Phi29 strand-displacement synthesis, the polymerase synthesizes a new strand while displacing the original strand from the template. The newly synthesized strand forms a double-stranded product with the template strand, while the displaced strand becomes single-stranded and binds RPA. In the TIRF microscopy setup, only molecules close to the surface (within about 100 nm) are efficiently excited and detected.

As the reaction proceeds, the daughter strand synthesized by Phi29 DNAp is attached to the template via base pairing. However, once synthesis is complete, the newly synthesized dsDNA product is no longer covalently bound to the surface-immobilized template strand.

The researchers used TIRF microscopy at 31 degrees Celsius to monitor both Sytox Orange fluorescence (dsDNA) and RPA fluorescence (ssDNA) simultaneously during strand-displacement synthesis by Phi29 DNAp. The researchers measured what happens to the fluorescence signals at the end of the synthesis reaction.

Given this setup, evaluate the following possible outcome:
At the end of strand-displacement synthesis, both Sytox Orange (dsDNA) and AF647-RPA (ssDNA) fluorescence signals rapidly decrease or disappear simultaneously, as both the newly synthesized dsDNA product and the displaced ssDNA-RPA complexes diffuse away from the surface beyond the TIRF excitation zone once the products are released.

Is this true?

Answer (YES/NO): NO